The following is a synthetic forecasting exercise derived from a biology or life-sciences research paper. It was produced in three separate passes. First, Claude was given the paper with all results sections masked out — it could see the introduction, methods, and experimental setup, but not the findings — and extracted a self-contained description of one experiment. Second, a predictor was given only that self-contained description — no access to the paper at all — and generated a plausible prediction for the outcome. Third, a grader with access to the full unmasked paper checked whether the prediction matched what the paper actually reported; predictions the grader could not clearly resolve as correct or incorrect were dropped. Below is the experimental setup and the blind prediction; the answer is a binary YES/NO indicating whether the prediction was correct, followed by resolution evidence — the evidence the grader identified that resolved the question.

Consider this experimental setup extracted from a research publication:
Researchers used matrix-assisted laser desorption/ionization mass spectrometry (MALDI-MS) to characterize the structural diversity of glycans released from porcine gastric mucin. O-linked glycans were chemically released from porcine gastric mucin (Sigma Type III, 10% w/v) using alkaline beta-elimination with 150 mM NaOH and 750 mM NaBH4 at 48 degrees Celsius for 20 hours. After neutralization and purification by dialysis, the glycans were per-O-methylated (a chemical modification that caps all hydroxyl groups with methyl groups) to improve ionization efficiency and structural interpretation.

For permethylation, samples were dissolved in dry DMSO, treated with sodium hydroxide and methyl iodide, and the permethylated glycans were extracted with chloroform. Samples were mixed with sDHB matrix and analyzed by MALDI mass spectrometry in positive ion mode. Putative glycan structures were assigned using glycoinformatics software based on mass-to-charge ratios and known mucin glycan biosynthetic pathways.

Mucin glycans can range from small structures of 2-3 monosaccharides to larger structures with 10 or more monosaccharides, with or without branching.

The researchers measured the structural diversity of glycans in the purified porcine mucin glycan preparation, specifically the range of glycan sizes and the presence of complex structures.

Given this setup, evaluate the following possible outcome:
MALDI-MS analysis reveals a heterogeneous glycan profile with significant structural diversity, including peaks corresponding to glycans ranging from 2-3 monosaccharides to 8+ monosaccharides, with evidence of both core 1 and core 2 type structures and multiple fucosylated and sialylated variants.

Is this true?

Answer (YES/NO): NO